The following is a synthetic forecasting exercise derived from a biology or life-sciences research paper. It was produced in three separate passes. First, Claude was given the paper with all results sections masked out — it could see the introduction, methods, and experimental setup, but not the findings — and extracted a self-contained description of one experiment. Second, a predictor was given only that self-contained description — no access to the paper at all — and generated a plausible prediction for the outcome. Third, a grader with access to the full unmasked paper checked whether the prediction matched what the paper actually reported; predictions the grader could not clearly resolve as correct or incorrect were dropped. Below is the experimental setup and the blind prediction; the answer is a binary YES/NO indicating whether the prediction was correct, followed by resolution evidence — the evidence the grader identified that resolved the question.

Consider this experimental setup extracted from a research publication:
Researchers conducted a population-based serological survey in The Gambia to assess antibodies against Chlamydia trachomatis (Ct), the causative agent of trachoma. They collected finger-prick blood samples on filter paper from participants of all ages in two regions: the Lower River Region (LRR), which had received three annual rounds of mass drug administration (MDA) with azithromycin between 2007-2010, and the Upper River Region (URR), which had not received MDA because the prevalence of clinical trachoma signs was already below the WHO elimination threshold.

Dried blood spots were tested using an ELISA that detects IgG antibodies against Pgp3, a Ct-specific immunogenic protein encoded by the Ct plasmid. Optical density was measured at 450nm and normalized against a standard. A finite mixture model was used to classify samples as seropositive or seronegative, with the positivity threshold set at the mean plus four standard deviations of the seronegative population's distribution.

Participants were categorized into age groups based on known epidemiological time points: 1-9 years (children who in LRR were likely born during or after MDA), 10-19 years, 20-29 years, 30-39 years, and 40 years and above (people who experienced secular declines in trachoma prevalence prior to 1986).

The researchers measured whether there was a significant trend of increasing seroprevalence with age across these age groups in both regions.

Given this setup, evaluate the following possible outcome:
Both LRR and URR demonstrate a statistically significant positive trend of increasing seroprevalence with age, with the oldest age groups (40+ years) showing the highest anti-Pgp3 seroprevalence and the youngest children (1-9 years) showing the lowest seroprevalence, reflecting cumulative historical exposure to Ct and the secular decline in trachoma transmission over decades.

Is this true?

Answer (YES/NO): YES